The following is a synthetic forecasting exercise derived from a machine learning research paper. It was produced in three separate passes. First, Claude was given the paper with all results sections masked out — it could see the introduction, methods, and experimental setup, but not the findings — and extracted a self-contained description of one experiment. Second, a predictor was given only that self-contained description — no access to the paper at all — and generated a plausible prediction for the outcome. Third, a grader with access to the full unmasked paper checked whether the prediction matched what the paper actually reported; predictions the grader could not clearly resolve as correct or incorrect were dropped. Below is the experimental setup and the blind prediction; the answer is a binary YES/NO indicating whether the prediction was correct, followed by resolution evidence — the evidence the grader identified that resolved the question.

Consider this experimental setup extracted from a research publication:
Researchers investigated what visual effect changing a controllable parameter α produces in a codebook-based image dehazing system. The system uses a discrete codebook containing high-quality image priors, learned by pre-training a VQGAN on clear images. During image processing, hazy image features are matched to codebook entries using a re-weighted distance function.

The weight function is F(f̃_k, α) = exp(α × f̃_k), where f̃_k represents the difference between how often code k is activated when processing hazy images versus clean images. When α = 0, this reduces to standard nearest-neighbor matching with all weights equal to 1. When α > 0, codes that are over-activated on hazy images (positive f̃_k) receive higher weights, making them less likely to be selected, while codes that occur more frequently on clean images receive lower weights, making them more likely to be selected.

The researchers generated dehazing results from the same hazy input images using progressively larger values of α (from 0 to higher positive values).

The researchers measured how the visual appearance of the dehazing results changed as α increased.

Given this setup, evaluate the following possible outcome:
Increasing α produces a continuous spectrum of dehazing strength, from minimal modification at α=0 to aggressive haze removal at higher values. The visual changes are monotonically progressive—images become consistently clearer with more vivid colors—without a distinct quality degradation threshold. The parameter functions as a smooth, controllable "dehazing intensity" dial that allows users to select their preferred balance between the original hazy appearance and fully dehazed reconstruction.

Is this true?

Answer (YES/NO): NO